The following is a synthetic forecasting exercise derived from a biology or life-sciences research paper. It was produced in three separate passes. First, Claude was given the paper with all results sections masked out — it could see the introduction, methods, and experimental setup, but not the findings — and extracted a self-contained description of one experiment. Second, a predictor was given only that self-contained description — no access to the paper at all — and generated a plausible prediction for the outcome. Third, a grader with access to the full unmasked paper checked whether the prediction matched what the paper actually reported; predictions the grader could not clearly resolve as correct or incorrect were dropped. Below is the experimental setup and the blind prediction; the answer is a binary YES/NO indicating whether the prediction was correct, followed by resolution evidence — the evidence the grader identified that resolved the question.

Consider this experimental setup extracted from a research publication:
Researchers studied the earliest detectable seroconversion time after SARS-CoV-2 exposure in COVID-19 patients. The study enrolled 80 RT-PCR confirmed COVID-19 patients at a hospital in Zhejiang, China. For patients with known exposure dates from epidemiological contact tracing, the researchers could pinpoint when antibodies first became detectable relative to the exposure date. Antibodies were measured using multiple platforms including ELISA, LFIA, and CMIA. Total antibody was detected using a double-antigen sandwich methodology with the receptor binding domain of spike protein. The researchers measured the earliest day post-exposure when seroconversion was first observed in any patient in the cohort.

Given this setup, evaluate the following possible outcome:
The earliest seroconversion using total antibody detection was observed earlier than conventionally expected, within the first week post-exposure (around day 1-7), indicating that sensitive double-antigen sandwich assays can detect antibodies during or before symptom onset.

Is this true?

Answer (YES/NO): NO